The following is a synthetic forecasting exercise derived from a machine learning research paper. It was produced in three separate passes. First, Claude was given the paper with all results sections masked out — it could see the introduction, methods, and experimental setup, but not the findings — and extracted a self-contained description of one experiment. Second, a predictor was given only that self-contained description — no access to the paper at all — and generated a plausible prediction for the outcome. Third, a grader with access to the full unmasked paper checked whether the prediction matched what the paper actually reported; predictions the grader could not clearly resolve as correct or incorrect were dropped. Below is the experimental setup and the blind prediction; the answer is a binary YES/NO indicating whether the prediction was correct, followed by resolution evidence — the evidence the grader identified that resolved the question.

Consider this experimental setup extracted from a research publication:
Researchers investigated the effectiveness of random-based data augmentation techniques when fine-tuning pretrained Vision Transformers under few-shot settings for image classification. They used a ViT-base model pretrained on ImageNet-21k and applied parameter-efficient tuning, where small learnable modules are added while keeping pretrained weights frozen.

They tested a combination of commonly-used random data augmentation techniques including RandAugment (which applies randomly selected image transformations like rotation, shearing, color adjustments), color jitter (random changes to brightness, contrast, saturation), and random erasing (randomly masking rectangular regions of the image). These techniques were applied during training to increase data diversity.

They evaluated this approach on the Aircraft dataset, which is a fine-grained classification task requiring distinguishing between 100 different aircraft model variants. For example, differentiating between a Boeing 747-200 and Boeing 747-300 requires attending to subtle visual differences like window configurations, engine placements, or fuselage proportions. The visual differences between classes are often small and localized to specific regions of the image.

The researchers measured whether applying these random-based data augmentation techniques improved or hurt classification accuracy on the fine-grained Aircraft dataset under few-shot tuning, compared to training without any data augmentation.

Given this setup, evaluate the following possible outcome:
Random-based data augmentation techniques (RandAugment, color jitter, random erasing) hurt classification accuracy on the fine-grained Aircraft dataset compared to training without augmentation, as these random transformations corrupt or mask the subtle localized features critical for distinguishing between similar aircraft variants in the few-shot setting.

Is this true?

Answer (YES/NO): YES